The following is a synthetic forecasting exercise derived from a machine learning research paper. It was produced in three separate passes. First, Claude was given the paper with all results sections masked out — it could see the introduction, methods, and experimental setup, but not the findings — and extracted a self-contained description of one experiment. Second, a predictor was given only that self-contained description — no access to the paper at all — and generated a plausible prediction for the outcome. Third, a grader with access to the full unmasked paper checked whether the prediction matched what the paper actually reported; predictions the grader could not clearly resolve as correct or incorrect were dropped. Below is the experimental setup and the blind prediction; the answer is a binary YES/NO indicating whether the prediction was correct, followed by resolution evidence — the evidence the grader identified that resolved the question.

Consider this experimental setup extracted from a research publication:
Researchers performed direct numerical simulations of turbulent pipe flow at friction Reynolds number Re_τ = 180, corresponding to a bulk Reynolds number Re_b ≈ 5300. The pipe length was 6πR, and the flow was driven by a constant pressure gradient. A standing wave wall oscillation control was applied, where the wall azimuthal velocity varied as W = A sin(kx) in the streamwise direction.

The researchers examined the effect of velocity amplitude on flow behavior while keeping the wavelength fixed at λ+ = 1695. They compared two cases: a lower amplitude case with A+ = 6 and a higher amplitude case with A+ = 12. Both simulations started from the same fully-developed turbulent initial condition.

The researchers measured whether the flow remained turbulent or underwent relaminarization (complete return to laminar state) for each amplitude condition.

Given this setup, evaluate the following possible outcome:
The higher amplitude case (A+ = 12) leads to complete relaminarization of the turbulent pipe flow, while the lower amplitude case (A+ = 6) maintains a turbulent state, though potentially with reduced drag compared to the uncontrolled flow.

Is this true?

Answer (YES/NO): YES